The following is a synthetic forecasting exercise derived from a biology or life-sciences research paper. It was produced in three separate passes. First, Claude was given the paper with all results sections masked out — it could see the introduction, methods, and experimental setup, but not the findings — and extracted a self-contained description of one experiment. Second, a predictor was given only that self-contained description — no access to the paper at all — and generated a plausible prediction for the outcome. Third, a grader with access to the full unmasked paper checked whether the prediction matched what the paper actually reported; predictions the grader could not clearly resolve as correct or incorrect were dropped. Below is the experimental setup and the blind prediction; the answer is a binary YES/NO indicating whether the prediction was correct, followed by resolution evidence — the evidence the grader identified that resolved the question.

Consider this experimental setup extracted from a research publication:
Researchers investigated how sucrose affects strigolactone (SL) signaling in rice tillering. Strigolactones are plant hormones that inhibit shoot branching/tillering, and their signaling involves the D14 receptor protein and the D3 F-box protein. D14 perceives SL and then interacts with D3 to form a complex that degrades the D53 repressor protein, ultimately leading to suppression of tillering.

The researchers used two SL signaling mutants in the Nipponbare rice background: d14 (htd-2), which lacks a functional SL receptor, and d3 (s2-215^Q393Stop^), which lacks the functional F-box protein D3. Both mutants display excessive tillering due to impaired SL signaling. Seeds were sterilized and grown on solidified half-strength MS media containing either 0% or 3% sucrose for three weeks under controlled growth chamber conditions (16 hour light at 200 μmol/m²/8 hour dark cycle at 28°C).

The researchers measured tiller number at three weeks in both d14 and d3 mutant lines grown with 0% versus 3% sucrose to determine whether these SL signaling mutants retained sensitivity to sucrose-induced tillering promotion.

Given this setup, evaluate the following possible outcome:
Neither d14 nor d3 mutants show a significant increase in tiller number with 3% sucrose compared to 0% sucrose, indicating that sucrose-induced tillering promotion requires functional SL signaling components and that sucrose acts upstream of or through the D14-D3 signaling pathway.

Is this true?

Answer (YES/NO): NO